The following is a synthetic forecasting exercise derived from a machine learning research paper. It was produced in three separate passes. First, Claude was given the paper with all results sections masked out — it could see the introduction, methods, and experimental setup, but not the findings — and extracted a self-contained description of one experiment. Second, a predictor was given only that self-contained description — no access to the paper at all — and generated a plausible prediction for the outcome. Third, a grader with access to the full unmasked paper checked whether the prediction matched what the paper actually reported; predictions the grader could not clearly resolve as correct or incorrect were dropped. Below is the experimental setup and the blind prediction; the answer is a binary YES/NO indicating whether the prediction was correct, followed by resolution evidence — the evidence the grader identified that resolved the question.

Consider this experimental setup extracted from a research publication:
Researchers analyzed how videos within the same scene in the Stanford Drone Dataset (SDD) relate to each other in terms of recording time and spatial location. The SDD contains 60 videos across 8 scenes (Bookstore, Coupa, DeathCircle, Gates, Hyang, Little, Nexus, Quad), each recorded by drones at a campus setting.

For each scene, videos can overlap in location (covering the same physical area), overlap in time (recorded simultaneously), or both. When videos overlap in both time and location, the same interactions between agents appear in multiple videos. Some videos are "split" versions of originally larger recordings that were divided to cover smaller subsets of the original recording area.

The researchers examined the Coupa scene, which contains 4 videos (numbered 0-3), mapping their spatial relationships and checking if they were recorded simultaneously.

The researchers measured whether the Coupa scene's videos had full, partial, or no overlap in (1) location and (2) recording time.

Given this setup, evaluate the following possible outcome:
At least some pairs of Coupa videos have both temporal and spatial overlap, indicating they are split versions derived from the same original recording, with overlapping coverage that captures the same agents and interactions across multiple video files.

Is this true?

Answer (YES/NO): YES